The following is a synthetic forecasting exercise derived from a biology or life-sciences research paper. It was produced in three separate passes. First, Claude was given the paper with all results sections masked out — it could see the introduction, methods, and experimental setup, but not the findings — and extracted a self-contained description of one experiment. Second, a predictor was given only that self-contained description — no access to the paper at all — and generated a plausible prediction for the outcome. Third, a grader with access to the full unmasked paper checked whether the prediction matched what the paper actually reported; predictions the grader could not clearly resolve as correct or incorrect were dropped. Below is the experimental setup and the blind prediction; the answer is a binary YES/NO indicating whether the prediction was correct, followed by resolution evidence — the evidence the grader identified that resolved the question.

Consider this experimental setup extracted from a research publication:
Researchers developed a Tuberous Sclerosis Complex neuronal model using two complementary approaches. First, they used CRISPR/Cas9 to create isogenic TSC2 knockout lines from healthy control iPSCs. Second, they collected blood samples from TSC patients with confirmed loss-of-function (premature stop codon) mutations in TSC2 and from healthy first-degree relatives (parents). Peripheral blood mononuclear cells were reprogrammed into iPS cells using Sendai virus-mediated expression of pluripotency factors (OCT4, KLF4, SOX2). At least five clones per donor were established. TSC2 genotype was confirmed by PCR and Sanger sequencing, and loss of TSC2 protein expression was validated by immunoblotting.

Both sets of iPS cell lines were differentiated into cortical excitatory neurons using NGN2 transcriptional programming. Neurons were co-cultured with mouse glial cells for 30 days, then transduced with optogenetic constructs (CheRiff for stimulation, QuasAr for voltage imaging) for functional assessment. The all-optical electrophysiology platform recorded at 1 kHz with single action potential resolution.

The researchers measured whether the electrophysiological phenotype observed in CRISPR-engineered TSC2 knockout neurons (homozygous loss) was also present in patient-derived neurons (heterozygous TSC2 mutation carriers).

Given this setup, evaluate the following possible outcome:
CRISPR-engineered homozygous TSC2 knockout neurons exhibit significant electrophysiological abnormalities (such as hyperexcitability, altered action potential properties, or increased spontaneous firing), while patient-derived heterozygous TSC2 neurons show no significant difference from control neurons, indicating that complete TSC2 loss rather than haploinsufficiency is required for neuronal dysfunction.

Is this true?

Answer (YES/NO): NO